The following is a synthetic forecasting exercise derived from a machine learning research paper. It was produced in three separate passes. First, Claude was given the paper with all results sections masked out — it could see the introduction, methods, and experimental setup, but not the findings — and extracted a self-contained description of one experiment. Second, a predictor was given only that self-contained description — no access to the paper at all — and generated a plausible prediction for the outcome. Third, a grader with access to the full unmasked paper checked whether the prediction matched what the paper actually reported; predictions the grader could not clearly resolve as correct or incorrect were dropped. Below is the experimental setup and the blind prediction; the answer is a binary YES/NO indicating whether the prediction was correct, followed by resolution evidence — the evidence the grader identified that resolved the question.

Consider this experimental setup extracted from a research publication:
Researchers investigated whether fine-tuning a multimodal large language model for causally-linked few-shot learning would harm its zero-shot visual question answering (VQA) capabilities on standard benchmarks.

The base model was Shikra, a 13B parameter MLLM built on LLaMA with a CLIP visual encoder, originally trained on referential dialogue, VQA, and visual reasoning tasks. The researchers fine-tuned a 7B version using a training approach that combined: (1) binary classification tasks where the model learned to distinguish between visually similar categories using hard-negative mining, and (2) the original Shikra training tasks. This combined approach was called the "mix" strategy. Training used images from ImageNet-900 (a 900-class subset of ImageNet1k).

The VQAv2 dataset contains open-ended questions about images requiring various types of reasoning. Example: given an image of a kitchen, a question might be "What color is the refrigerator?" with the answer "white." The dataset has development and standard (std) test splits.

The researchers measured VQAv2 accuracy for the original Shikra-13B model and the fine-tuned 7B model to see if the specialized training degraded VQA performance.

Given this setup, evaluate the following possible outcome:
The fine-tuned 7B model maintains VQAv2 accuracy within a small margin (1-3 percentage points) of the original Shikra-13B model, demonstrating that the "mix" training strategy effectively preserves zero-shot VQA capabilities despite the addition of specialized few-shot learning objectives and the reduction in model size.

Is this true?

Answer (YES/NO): YES